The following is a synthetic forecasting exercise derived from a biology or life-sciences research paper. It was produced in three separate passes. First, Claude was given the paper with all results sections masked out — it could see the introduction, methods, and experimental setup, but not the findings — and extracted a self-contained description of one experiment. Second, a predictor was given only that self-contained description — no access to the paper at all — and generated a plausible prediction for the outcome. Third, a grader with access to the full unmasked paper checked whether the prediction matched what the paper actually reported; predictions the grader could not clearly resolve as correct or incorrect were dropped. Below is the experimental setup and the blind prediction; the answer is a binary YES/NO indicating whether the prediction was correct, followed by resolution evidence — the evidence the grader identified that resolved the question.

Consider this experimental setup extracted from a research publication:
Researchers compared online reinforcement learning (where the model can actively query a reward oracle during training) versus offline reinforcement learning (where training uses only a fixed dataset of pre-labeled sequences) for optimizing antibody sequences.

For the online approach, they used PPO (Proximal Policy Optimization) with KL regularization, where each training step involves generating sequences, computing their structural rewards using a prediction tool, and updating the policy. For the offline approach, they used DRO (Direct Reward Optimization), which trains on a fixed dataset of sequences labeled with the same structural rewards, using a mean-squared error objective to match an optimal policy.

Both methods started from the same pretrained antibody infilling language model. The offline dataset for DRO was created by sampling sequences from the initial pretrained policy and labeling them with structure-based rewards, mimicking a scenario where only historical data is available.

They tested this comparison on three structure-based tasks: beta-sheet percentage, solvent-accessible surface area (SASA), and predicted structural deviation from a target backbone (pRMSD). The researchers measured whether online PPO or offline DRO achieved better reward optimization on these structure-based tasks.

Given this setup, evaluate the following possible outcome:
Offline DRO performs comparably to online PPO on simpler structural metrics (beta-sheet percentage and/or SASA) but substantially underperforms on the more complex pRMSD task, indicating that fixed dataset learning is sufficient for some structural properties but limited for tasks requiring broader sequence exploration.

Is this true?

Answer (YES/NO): NO